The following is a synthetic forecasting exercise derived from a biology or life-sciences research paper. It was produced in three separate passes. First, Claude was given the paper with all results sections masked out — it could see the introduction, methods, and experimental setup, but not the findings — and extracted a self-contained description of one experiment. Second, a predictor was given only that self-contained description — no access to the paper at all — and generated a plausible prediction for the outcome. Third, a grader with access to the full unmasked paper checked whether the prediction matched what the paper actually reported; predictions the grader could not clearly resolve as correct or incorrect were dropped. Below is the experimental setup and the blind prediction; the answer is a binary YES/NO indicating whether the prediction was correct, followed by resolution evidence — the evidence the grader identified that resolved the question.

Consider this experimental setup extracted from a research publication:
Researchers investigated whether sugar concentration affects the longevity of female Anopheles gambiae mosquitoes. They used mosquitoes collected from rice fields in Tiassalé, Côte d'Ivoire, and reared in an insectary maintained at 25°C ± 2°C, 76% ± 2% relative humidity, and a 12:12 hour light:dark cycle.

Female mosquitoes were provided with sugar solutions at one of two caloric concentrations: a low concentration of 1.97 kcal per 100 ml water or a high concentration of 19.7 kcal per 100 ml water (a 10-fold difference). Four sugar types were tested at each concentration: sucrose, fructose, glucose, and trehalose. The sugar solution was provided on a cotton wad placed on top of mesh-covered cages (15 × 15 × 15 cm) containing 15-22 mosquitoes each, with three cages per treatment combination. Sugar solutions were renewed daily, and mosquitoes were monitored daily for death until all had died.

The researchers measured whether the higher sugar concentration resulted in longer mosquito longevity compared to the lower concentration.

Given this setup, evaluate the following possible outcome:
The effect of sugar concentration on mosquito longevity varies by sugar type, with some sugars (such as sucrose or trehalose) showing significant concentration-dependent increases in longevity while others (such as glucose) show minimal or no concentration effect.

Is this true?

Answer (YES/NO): NO